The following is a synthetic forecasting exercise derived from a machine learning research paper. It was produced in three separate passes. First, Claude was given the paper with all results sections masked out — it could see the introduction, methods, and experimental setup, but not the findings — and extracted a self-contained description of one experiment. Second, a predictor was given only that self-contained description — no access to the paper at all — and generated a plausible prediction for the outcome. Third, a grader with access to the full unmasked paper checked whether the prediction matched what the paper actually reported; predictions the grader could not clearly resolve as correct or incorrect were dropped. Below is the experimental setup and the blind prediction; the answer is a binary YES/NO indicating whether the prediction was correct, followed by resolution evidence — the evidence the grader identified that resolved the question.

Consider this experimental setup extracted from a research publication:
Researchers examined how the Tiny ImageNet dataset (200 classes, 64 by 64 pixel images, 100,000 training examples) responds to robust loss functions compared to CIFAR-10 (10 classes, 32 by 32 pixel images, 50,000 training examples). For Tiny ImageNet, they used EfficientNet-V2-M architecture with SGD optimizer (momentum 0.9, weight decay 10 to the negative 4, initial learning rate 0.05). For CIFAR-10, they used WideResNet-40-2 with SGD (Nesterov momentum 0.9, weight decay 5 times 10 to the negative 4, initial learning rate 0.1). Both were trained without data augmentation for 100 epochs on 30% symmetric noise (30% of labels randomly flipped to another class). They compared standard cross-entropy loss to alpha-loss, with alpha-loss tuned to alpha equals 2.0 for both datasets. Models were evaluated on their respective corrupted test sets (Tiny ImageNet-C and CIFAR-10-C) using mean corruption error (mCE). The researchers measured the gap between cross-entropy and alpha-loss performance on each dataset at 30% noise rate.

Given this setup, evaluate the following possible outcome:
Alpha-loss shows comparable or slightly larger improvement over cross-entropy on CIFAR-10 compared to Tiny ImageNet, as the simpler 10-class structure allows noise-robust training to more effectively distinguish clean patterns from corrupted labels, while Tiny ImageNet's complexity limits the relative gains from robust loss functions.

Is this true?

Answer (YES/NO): NO